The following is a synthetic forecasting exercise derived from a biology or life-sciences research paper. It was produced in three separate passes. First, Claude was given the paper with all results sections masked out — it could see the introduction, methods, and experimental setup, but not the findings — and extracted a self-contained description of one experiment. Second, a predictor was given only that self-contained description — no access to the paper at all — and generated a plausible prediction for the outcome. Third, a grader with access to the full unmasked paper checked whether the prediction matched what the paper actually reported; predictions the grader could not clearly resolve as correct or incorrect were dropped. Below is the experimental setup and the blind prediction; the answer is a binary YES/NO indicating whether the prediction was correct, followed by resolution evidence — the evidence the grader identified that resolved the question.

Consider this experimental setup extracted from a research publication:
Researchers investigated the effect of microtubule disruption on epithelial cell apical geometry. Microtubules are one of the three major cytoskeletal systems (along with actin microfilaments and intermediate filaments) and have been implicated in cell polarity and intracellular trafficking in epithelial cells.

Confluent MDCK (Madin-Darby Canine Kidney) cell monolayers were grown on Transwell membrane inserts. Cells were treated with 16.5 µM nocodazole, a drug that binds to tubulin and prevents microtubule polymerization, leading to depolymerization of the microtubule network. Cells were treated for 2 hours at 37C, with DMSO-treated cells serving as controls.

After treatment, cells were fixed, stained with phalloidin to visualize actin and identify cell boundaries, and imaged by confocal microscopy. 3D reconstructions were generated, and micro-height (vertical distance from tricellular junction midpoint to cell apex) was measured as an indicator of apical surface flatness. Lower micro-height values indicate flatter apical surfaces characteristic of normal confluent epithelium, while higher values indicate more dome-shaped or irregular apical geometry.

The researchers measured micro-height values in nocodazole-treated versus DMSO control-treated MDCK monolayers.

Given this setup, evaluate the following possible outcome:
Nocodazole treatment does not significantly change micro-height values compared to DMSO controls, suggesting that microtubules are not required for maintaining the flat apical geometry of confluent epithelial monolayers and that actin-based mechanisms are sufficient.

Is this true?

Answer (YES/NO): NO